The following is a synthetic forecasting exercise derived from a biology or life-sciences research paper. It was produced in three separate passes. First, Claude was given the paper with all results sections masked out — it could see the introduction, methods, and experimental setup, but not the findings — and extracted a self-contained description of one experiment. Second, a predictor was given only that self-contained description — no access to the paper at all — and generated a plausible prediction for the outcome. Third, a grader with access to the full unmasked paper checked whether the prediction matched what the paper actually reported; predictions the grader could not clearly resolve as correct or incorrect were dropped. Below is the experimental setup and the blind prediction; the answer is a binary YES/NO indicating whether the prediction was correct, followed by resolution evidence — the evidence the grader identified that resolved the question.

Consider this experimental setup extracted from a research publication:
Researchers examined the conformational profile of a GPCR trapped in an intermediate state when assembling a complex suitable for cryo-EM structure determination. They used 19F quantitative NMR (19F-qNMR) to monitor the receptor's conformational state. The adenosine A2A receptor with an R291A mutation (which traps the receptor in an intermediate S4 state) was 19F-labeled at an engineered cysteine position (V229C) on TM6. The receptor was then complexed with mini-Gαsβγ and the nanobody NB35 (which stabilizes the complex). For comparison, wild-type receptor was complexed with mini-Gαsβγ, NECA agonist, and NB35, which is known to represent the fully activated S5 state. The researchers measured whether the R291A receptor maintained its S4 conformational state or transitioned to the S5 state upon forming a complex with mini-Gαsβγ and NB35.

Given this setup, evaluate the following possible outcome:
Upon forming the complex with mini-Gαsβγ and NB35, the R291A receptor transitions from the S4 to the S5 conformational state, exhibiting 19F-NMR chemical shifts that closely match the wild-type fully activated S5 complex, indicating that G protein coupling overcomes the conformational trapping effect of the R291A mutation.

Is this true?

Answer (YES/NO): NO